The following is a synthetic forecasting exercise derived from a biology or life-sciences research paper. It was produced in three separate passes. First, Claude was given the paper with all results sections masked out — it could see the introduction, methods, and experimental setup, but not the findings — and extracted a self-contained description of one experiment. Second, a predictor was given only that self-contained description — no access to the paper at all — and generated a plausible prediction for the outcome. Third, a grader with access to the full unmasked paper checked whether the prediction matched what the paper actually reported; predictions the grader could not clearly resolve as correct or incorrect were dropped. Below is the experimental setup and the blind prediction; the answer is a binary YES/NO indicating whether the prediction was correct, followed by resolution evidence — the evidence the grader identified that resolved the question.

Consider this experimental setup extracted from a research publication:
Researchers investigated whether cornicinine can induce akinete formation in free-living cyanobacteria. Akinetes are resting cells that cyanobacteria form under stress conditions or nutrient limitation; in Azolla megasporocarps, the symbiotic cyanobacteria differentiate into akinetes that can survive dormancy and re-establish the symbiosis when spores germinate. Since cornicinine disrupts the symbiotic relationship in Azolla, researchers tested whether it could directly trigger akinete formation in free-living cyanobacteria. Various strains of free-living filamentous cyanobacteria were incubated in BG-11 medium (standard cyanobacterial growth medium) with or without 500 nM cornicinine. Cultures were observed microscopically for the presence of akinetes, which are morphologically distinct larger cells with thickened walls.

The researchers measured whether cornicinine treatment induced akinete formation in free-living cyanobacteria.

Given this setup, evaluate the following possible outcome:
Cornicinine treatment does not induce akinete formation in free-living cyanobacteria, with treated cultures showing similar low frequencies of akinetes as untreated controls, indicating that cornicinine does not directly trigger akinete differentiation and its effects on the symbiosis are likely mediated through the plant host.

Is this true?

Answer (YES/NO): YES